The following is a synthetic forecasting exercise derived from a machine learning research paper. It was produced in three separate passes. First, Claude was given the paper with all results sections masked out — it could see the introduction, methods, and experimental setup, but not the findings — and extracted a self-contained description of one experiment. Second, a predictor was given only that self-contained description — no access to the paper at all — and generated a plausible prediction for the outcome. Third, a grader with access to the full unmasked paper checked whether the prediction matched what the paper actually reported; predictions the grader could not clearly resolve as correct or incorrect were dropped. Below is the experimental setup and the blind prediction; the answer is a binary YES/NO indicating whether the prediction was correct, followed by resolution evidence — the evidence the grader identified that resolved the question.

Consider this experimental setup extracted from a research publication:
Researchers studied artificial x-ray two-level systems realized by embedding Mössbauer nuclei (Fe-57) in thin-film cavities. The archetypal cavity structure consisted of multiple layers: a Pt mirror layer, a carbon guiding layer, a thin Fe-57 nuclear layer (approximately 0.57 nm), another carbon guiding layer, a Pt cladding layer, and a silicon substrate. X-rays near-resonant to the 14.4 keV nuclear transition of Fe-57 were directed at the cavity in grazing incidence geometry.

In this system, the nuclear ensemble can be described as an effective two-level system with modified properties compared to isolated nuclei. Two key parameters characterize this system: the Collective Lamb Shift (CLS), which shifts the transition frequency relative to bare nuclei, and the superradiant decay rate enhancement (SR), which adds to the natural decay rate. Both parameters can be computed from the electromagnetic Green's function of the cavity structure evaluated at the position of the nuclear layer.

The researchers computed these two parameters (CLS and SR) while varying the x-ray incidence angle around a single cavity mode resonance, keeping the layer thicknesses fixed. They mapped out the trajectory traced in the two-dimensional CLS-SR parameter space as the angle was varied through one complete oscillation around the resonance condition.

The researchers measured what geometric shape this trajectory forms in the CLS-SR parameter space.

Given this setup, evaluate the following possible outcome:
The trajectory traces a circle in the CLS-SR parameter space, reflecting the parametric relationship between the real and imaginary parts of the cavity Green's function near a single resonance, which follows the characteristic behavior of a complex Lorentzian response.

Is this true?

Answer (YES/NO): YES